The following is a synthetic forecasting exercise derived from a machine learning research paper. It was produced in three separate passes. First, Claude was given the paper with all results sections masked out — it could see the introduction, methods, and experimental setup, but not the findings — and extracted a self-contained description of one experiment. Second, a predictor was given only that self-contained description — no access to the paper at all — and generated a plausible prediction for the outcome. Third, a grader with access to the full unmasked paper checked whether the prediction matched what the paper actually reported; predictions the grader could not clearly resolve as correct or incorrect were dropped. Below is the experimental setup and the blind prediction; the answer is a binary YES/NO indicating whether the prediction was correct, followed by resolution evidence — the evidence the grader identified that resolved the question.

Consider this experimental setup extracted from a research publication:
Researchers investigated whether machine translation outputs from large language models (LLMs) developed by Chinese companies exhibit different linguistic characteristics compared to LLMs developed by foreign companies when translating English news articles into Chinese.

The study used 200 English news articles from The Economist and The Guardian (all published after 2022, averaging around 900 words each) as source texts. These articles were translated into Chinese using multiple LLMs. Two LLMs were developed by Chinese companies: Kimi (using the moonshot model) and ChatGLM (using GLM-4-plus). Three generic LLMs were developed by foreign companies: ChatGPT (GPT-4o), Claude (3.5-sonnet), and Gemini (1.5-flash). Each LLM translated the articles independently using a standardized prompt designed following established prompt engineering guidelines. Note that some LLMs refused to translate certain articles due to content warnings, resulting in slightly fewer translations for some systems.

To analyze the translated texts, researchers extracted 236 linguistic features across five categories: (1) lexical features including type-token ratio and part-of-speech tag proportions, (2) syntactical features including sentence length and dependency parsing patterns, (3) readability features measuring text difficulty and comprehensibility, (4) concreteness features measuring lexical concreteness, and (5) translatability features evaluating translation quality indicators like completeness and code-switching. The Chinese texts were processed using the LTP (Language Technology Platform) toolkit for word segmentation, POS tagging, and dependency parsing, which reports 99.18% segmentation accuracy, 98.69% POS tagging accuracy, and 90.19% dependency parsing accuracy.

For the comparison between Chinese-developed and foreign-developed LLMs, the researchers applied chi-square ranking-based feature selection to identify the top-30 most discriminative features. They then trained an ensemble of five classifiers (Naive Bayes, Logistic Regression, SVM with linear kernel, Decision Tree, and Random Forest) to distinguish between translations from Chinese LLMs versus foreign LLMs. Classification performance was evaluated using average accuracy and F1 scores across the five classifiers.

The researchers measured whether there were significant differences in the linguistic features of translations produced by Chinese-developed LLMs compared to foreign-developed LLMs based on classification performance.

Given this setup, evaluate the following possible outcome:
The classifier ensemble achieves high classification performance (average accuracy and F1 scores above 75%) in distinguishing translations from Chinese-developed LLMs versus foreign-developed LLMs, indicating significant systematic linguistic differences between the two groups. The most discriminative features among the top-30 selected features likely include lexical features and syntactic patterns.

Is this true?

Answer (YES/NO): NO